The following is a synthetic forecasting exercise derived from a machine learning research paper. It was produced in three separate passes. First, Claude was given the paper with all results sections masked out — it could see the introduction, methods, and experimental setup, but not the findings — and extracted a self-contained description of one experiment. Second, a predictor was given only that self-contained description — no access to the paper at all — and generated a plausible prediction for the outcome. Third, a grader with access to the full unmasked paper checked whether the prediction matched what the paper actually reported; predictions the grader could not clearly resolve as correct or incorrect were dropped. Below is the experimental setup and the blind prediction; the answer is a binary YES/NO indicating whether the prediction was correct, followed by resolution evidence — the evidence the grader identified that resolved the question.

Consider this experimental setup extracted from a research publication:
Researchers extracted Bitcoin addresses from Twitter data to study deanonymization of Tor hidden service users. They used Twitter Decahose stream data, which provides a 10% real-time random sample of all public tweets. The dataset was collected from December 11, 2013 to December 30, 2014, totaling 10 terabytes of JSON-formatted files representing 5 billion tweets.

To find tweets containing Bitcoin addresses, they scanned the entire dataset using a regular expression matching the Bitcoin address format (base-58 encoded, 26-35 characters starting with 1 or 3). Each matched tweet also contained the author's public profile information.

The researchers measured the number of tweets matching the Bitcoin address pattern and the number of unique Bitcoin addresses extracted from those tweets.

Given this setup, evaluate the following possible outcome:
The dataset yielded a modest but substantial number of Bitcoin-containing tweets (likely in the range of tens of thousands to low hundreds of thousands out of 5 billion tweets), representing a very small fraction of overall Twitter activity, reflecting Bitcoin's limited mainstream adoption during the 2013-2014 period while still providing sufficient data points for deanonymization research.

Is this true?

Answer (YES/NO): NO